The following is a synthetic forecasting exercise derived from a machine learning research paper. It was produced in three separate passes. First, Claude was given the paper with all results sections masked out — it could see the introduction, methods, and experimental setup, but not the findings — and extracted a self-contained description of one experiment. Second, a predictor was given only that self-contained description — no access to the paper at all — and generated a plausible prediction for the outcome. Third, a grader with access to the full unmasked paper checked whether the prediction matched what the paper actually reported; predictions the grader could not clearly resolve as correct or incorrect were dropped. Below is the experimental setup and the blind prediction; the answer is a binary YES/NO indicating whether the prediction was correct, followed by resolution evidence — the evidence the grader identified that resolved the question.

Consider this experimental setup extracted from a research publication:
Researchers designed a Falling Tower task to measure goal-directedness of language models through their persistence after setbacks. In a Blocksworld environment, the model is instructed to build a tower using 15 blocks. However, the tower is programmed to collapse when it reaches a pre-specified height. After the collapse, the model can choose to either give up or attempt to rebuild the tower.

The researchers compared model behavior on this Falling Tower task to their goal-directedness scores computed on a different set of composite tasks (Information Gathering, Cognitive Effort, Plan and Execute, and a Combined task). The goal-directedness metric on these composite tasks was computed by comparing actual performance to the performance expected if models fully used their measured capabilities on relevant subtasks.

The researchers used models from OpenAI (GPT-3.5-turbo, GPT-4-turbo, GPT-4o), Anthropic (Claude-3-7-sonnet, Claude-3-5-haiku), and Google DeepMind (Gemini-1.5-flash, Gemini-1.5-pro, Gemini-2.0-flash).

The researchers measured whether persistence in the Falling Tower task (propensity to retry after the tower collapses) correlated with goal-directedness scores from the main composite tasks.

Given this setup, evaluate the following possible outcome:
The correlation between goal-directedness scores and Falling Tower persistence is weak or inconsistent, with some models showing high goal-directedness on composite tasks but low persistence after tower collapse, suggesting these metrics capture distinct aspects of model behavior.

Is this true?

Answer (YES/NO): NO